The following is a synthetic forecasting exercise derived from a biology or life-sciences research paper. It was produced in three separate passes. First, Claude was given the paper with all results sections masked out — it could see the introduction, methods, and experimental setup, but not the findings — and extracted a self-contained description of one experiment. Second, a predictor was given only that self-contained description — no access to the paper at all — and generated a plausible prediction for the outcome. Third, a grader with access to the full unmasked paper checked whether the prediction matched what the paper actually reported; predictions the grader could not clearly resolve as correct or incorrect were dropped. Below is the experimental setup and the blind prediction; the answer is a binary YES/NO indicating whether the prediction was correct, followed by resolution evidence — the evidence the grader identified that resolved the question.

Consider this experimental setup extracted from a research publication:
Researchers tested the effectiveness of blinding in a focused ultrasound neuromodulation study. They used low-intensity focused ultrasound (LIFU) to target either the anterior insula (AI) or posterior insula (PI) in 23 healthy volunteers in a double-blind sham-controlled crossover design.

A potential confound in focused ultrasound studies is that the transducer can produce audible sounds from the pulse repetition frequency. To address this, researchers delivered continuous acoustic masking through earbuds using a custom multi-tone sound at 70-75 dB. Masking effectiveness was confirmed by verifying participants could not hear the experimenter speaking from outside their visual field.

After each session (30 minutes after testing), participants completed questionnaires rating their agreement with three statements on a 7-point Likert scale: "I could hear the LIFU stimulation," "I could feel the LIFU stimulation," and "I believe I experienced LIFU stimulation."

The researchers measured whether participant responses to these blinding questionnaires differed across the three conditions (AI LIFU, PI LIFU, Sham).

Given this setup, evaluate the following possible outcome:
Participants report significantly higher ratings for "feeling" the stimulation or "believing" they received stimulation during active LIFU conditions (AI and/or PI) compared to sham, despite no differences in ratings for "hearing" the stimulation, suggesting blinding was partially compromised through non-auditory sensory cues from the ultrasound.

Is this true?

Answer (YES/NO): NO